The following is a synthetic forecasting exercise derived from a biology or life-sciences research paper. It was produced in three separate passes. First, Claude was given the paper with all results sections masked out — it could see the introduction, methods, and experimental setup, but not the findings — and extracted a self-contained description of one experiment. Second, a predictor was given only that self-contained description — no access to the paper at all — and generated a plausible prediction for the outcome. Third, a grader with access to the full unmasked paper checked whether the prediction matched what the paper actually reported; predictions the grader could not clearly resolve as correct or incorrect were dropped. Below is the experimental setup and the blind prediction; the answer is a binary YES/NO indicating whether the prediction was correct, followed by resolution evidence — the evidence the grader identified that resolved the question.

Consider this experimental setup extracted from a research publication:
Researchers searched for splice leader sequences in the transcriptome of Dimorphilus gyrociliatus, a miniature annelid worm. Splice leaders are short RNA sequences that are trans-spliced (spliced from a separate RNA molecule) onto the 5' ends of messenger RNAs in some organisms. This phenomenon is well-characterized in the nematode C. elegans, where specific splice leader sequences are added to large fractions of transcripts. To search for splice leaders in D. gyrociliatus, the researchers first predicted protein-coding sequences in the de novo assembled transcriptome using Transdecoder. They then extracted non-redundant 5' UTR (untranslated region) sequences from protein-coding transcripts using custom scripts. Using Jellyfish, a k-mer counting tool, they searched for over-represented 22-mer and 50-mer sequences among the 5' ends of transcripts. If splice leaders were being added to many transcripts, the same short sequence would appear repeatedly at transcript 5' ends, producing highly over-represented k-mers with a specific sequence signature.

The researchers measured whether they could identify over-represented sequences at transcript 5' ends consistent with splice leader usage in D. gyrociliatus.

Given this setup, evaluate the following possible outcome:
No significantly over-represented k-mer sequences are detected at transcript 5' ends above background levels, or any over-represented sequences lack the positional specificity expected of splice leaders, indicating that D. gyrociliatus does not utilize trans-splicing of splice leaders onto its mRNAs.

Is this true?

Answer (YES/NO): YES